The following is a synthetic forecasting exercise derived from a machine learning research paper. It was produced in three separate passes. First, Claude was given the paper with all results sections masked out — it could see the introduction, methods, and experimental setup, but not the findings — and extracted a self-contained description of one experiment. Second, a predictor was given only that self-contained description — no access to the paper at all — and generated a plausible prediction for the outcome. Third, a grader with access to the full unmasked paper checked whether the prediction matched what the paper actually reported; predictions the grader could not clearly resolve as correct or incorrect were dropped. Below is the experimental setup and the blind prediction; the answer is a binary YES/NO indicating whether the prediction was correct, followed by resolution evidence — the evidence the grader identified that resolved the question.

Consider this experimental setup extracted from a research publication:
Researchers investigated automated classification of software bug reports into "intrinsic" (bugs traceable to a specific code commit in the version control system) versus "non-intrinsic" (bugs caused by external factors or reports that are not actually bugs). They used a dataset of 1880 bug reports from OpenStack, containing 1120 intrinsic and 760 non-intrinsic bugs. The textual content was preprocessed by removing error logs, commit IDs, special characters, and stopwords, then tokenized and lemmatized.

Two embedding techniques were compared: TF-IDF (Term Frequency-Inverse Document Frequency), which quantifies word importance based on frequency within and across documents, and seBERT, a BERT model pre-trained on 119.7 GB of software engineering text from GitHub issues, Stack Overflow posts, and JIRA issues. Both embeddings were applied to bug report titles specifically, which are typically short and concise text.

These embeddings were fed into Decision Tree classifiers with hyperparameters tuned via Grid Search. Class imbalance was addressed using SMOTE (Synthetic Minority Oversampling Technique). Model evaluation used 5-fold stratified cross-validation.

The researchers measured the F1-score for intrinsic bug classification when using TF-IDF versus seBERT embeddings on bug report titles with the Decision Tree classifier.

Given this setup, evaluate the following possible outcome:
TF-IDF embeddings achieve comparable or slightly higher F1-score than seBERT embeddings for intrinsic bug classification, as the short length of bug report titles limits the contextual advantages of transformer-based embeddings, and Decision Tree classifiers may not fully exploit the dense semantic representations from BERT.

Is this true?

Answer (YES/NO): NO